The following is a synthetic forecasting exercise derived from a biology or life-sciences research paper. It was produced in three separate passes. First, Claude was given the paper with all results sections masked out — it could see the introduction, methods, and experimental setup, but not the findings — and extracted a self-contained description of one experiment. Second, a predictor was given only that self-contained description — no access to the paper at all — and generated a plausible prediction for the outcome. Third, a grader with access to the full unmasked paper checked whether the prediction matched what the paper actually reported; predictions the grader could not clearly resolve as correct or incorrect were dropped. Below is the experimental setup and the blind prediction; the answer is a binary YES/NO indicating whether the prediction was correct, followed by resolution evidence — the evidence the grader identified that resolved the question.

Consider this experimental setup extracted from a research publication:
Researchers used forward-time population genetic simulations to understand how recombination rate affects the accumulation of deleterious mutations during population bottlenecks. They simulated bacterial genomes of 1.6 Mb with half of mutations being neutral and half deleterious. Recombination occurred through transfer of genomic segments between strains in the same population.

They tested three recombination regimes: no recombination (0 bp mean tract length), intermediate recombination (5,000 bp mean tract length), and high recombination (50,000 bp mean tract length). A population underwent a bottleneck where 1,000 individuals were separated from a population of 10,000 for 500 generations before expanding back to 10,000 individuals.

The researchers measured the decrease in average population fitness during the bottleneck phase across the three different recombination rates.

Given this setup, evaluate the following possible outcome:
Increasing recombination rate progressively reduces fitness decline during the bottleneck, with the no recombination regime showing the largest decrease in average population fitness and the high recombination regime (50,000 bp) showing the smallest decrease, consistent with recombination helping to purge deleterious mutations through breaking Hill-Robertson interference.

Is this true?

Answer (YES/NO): NO